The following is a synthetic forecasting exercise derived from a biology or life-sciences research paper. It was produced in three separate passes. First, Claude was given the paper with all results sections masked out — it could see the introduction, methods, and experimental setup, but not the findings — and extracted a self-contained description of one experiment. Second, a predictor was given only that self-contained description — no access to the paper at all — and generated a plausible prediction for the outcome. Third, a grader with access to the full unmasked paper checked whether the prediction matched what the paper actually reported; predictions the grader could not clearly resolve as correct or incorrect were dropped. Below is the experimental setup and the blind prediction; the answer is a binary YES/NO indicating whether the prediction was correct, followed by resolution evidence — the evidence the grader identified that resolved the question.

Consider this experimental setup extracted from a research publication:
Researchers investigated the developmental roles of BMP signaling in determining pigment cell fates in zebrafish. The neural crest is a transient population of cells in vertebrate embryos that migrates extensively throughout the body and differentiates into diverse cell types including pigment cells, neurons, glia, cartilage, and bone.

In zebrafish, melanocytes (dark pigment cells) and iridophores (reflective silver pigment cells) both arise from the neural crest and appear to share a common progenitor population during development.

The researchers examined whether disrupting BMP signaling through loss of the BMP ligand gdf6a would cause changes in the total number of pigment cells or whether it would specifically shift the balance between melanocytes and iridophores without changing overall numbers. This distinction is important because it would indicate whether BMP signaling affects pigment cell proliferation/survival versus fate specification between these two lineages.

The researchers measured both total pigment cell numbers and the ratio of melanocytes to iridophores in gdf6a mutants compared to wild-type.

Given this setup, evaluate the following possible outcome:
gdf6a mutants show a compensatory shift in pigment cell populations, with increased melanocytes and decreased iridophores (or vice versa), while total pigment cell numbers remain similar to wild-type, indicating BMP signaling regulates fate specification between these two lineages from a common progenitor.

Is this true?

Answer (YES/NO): NO